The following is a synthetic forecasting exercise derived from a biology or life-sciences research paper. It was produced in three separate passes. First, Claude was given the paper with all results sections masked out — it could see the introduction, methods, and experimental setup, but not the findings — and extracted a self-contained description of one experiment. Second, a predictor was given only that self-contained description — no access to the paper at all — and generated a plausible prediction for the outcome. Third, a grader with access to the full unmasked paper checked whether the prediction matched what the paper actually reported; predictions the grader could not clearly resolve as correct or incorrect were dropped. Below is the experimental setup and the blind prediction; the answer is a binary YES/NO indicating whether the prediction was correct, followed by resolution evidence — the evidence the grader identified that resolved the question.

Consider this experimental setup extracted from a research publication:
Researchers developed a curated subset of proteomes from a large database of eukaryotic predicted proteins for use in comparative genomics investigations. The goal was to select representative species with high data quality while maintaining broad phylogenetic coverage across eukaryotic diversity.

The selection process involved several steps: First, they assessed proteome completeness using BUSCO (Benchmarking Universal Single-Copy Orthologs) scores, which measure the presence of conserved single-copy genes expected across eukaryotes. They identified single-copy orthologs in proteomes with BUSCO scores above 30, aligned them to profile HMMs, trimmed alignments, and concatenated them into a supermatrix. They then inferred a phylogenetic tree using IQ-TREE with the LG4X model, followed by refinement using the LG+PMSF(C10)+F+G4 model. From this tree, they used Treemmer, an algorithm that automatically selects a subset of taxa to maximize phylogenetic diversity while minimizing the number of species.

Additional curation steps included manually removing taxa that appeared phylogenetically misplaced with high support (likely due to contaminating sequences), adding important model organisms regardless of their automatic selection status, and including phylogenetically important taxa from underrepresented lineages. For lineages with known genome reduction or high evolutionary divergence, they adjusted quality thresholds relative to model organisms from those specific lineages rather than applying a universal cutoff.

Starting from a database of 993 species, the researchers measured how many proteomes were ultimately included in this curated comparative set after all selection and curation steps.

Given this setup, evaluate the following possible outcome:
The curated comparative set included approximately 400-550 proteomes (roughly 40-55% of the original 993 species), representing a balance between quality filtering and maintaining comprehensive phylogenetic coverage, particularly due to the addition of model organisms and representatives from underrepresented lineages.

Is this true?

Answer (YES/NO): NO